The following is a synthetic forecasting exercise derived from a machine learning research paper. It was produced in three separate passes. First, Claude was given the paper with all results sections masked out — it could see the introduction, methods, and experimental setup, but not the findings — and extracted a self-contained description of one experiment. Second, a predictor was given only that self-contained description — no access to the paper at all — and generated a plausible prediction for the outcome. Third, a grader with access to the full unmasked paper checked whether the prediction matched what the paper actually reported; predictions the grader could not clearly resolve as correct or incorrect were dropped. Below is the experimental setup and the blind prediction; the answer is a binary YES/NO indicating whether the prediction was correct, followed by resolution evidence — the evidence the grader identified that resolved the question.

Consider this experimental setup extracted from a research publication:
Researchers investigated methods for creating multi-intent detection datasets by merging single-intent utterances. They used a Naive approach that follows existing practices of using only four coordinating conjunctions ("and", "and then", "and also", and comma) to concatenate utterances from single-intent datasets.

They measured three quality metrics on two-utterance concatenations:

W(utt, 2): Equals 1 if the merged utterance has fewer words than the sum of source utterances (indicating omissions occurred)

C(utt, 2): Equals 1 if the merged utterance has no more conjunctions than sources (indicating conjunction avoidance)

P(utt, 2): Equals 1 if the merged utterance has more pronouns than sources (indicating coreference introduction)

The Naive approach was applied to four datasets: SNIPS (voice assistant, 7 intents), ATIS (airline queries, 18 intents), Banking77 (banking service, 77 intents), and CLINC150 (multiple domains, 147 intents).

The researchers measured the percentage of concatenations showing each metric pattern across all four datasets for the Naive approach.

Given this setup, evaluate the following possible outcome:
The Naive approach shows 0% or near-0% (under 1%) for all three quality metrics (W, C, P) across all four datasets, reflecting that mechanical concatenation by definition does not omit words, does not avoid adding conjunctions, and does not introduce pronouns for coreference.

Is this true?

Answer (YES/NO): YES